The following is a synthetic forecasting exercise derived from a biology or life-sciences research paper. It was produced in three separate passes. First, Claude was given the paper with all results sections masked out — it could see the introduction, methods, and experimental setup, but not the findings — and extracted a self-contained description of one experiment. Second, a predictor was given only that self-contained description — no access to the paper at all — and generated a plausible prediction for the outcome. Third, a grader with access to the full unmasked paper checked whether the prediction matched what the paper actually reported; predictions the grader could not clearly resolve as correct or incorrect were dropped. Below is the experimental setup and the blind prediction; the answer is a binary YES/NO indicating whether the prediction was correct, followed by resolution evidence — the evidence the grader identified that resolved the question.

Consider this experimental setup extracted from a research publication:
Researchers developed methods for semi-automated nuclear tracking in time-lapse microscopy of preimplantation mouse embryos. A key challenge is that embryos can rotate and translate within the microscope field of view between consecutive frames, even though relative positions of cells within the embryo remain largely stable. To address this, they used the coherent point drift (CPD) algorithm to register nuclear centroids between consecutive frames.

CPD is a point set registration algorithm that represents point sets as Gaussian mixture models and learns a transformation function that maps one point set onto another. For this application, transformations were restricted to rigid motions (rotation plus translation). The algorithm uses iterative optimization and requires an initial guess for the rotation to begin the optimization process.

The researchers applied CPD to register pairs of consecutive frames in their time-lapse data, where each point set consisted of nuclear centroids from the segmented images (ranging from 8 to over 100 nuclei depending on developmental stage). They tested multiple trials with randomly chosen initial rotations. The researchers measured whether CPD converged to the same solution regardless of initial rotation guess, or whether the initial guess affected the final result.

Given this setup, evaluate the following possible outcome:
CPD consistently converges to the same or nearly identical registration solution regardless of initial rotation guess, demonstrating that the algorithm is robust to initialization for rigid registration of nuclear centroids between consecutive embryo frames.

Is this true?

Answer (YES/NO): NO